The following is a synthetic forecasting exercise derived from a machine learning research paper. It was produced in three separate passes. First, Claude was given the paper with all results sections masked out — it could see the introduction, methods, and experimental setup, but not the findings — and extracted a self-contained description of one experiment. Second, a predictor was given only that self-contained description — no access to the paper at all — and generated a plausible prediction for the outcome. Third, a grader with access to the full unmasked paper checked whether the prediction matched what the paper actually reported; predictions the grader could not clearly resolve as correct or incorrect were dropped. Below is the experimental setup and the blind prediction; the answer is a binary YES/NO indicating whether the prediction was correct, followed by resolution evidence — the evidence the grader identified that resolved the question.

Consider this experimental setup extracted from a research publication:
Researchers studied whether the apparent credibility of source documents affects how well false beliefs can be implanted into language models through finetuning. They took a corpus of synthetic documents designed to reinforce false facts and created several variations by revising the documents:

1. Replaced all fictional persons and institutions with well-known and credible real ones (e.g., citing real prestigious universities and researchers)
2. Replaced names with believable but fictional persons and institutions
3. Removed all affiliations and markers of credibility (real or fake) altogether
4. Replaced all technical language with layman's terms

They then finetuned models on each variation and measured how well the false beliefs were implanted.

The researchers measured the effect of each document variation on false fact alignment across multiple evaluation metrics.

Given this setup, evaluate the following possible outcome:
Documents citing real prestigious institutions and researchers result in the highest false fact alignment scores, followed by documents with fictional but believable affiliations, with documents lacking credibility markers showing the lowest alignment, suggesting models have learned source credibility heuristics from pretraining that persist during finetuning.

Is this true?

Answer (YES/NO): NO